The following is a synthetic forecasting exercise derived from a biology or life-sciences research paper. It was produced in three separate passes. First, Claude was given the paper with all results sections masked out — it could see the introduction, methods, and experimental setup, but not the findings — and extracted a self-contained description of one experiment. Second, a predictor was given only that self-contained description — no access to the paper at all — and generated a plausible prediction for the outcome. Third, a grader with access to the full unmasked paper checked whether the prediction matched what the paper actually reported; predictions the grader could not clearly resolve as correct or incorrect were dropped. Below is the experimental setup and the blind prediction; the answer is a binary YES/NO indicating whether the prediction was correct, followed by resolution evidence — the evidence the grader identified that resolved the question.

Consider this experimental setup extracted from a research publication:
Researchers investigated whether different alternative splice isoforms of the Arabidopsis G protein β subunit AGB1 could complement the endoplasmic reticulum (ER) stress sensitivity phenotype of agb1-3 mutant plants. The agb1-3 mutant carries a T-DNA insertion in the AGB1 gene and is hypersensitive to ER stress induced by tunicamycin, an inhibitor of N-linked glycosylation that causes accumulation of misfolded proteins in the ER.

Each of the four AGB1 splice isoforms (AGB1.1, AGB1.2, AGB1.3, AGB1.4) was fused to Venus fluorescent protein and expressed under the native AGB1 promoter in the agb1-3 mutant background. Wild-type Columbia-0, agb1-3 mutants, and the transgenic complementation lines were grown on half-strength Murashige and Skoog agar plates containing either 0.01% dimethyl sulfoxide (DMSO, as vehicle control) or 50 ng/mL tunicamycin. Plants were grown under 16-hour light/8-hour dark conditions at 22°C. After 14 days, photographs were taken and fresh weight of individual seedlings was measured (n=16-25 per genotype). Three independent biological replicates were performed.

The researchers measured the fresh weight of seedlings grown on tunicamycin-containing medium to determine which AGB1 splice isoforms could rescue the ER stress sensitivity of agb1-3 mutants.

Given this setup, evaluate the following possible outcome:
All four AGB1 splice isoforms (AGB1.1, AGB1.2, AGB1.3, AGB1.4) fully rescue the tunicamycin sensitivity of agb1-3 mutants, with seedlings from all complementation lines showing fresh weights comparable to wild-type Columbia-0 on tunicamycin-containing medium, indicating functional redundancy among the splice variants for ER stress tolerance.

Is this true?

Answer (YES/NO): NO